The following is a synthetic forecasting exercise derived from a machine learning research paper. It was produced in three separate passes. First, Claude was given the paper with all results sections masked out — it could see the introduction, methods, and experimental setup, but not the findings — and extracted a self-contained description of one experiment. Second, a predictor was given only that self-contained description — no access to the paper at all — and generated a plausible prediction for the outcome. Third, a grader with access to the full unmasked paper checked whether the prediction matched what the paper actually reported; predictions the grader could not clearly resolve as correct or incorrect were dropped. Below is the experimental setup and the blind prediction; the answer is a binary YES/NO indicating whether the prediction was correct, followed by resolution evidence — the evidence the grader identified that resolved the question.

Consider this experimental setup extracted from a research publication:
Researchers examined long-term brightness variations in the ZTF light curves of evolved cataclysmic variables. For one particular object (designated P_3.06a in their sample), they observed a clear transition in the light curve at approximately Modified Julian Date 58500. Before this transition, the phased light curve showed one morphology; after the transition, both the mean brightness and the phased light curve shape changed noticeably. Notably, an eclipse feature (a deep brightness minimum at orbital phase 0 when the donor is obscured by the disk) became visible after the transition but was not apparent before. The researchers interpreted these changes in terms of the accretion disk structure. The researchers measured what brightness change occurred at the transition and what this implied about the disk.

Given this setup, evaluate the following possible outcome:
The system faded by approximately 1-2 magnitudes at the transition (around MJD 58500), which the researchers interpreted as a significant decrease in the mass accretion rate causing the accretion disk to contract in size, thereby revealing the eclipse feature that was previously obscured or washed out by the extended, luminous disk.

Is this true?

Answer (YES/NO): NO